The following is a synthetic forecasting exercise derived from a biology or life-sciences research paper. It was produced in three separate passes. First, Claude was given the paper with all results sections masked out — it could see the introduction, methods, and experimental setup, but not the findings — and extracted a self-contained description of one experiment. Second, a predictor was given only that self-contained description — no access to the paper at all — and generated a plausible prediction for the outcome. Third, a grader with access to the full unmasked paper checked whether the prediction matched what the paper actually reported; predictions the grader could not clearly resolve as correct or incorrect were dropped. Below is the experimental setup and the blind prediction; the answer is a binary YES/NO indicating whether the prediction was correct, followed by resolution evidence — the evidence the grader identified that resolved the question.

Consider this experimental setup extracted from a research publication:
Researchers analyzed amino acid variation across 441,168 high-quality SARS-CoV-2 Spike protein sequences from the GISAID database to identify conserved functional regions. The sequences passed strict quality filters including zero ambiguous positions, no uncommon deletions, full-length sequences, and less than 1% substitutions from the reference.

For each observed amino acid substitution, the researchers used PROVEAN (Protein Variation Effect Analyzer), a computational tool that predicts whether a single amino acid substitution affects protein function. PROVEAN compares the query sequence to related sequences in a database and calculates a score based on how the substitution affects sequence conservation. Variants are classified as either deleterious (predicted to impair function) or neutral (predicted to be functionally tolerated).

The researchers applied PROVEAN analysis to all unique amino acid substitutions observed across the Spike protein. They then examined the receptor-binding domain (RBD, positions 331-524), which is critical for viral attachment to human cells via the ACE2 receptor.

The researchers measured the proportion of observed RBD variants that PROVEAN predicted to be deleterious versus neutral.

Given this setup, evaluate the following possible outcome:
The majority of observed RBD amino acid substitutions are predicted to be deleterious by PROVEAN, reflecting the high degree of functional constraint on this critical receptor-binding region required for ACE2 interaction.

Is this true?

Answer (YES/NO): NO